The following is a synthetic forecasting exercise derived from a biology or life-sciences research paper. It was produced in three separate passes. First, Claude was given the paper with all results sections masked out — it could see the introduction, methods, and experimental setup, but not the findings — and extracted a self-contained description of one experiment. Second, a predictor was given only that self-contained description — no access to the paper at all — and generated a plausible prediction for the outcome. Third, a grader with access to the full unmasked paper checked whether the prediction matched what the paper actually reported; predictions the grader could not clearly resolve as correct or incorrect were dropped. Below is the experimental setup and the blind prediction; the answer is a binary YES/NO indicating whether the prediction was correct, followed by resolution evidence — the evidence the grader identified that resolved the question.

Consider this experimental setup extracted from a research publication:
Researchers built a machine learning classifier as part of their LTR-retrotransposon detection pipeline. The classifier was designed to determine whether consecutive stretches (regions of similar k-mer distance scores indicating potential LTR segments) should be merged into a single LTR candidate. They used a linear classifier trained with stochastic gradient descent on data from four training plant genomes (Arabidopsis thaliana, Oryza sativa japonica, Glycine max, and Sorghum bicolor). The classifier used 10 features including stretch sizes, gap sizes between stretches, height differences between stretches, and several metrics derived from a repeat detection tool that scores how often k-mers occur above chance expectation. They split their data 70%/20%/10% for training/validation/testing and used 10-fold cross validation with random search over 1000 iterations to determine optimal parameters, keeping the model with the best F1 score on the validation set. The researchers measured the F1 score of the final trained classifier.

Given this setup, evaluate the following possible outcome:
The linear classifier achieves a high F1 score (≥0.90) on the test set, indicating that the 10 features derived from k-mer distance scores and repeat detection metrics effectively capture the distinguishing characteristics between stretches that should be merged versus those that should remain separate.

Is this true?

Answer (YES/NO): NO